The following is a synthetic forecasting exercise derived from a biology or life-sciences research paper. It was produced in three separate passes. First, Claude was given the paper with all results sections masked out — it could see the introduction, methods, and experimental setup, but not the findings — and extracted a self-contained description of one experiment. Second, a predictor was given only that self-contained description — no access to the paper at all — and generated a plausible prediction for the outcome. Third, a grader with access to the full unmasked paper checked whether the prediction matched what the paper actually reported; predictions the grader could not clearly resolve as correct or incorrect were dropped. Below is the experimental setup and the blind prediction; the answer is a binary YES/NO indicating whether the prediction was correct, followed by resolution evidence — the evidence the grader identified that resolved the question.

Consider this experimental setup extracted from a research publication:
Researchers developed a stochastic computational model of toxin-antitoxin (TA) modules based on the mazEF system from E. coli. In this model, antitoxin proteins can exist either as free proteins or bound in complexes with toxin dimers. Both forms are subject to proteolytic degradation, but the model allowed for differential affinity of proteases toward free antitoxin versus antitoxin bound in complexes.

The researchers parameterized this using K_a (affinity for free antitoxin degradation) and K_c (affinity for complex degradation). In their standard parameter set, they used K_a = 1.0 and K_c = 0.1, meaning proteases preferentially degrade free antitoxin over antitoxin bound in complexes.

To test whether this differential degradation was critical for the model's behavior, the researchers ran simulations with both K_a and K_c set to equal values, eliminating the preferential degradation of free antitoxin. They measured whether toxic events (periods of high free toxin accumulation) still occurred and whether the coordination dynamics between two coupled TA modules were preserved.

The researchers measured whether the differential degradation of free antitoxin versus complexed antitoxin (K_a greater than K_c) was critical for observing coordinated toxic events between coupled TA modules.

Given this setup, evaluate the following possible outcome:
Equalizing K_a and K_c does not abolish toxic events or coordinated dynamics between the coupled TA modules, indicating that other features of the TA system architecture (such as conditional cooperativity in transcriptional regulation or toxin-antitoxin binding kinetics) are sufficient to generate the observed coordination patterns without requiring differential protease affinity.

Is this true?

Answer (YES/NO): YES